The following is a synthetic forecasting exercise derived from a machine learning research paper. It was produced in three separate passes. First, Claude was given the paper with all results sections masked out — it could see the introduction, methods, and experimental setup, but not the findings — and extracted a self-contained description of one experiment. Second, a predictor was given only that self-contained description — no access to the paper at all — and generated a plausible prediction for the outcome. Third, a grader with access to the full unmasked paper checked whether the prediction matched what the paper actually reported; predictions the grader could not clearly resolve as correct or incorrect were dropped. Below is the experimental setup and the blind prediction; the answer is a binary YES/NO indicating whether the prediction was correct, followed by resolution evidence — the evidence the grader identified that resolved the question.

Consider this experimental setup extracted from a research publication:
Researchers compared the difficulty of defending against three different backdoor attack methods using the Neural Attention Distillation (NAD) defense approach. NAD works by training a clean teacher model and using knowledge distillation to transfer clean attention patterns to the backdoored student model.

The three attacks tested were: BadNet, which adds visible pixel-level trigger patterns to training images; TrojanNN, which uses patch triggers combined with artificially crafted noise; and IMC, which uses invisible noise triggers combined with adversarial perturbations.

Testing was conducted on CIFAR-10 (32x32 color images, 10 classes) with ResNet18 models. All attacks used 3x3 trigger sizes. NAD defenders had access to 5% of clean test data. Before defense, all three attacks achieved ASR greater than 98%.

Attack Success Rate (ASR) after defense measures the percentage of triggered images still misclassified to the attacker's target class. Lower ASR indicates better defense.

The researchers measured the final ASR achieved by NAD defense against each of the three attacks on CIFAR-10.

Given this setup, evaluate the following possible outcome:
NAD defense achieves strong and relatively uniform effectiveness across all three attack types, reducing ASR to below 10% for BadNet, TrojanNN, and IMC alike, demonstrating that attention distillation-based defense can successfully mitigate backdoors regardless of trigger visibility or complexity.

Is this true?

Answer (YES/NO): NO